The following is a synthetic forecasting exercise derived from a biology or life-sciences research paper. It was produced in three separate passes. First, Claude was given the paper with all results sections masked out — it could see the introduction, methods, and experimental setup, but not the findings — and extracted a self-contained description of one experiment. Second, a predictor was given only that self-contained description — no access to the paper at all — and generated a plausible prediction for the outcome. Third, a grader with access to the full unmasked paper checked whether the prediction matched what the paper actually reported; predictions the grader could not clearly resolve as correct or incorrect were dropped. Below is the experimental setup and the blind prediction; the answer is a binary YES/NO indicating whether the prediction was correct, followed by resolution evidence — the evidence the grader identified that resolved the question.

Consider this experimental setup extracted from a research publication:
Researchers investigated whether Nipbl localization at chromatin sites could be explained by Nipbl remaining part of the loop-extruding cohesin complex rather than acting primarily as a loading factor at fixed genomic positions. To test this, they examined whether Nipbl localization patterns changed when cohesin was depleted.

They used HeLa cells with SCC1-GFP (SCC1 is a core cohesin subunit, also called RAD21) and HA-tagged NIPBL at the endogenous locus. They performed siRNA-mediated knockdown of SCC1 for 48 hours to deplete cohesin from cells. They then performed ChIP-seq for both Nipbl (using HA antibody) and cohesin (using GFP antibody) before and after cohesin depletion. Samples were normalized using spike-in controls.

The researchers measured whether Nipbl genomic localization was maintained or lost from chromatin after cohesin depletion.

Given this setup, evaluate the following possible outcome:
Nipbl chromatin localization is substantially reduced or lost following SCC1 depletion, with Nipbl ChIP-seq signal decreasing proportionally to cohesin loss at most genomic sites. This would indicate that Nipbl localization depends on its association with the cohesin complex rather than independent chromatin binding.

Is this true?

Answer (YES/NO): YES